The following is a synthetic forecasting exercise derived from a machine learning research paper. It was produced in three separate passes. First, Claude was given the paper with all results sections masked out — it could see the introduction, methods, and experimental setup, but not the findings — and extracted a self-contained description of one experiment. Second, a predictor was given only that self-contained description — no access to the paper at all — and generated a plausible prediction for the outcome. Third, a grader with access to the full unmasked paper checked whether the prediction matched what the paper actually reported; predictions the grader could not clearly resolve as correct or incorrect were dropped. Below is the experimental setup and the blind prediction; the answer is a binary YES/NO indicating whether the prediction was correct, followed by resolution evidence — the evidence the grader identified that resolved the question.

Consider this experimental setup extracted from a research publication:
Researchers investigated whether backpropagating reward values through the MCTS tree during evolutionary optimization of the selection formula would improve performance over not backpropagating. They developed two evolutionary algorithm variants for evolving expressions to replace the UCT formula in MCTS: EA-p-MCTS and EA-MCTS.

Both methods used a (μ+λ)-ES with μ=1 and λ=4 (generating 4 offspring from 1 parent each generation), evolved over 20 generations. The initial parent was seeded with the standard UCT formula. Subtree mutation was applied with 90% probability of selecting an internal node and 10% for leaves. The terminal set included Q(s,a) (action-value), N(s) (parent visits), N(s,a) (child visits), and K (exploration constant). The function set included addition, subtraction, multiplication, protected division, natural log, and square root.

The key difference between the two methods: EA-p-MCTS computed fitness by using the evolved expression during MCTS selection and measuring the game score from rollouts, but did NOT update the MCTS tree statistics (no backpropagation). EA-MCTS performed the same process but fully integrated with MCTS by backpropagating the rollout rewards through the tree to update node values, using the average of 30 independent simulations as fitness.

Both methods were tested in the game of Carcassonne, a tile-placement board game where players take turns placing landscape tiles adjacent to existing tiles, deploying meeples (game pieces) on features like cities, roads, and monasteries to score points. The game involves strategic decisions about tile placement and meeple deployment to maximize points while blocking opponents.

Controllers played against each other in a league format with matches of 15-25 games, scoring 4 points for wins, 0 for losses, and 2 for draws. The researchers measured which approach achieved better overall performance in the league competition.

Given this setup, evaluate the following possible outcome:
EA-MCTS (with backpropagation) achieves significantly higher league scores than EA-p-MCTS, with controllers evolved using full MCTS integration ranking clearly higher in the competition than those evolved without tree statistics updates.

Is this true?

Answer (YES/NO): YES